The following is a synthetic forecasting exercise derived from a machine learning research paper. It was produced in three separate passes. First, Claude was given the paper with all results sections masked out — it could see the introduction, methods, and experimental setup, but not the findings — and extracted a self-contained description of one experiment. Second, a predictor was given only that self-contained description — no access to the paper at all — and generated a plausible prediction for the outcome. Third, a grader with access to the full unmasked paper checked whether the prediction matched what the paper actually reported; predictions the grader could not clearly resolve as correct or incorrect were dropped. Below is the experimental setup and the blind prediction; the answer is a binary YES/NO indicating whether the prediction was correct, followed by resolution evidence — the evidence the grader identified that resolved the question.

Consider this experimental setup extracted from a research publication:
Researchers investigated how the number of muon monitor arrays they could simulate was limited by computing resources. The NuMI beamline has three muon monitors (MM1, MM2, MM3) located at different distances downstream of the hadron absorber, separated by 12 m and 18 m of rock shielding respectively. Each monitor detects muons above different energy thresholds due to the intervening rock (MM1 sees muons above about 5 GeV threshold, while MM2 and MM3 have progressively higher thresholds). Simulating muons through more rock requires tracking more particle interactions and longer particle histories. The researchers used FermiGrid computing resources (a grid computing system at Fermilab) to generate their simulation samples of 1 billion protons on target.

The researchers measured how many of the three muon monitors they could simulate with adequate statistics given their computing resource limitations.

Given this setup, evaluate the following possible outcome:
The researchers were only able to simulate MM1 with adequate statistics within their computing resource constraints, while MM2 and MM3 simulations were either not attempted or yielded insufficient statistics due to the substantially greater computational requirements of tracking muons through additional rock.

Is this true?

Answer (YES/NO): NO